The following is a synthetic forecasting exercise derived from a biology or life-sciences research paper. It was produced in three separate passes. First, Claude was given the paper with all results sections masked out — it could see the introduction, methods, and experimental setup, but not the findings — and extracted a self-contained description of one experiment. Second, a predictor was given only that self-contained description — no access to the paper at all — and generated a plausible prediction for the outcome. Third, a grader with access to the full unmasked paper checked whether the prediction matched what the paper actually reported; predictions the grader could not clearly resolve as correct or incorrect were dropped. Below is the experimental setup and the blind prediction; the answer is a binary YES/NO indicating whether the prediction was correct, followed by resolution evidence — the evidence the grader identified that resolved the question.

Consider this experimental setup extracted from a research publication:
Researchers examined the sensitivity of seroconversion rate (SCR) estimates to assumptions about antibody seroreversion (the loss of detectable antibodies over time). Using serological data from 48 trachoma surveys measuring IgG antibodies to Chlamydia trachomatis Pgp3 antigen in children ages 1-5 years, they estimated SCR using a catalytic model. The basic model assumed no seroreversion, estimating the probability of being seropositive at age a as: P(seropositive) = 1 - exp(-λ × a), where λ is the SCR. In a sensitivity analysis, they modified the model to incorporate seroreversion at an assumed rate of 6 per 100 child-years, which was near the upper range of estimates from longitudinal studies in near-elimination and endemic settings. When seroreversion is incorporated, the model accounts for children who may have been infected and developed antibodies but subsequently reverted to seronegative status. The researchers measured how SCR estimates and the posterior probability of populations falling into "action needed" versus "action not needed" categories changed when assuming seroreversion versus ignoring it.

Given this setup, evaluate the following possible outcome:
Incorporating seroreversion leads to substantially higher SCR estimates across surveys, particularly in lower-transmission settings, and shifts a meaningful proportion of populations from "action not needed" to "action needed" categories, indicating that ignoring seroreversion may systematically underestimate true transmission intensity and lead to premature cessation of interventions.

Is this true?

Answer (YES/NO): NO